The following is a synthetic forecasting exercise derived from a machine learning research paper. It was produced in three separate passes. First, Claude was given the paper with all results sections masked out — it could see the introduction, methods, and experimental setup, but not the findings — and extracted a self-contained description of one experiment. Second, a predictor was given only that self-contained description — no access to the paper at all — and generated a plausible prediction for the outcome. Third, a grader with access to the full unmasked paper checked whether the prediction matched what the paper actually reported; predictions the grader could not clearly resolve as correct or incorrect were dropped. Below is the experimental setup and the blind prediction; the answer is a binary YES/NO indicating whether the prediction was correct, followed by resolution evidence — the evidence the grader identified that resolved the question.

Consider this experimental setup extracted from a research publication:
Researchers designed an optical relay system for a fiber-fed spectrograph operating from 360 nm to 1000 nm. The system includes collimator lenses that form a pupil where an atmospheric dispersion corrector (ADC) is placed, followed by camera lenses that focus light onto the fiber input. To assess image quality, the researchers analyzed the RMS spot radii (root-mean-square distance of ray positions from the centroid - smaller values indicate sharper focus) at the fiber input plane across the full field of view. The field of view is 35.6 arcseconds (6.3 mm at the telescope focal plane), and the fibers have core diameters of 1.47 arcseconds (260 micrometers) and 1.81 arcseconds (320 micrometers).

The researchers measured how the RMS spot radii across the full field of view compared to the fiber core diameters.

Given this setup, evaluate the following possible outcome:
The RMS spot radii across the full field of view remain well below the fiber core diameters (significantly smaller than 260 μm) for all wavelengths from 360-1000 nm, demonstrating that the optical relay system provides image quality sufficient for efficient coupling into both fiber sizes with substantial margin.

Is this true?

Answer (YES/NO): YES